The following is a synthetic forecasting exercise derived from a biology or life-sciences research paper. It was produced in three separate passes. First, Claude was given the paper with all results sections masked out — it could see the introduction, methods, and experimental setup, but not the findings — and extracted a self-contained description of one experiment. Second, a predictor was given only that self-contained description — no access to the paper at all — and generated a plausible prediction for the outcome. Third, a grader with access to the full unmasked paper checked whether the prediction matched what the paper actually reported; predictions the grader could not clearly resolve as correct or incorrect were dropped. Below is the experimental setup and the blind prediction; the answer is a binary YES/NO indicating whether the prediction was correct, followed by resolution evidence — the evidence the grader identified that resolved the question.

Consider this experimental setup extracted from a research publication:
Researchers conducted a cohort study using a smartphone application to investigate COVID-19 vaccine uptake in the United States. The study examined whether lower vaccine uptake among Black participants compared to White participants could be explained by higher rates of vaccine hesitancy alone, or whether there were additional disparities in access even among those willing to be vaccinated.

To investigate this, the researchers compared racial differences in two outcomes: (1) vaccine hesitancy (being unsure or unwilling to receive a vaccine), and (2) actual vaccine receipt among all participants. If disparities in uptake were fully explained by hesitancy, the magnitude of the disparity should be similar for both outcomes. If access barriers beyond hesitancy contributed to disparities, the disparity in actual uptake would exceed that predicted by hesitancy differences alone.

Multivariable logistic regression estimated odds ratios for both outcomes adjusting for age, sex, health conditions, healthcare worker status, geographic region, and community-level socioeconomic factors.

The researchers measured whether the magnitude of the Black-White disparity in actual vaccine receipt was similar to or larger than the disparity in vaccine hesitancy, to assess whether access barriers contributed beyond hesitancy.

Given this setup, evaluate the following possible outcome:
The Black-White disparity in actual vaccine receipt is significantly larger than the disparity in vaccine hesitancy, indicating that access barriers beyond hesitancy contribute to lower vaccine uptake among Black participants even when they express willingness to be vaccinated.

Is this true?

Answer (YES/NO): YES